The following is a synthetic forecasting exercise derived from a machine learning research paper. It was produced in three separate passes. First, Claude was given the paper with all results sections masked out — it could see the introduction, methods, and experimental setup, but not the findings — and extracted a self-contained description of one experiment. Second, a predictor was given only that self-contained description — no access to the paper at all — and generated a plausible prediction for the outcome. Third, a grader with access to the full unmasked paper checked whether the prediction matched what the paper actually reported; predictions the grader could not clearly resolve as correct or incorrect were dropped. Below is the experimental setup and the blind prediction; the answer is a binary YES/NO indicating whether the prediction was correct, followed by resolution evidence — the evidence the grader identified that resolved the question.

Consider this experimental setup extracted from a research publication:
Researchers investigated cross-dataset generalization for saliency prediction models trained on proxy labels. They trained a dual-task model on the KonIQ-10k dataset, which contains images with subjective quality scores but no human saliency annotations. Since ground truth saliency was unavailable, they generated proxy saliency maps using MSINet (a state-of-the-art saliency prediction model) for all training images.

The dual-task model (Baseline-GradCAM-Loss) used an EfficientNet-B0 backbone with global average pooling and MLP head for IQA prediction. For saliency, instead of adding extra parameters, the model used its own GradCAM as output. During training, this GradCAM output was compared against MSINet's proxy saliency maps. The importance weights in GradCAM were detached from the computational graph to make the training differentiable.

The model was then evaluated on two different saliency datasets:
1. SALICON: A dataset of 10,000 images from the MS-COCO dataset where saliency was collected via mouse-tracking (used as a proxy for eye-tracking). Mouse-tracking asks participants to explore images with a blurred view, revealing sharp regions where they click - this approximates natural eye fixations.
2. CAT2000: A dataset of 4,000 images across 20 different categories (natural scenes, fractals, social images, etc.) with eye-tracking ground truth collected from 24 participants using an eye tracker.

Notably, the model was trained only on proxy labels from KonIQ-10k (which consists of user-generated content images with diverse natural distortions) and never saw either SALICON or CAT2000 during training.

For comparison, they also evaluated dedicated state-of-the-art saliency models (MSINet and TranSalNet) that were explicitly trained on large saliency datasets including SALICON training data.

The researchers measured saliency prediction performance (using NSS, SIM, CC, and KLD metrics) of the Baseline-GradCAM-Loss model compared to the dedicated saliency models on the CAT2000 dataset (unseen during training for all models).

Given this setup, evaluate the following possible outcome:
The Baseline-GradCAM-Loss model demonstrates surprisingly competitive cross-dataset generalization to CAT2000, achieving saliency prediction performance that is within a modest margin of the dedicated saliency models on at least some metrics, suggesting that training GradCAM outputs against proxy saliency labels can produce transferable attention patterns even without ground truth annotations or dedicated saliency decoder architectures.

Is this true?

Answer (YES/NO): NO